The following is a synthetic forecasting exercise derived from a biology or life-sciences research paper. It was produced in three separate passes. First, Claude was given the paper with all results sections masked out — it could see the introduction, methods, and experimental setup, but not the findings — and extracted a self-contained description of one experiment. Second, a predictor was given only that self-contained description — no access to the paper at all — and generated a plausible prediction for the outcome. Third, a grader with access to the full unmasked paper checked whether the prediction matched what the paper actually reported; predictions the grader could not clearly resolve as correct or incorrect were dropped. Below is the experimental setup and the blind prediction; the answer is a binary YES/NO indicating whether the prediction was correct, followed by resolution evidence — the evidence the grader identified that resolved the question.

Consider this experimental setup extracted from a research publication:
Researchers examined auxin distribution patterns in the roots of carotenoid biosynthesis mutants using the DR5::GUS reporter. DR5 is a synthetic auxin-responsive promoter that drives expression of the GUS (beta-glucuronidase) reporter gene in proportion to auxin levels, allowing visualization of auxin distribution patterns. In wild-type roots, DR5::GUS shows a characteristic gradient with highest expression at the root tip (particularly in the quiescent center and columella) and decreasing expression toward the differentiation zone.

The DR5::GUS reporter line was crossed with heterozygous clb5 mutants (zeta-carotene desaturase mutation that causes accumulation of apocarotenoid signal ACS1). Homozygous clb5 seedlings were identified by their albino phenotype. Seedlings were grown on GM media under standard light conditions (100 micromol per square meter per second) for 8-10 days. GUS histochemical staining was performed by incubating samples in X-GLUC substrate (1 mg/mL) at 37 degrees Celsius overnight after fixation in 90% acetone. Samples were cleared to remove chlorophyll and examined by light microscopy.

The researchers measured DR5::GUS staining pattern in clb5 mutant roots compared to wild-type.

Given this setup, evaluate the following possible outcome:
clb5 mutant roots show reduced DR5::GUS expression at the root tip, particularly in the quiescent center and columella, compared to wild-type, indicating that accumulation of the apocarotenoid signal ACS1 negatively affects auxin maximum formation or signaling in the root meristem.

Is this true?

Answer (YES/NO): NO